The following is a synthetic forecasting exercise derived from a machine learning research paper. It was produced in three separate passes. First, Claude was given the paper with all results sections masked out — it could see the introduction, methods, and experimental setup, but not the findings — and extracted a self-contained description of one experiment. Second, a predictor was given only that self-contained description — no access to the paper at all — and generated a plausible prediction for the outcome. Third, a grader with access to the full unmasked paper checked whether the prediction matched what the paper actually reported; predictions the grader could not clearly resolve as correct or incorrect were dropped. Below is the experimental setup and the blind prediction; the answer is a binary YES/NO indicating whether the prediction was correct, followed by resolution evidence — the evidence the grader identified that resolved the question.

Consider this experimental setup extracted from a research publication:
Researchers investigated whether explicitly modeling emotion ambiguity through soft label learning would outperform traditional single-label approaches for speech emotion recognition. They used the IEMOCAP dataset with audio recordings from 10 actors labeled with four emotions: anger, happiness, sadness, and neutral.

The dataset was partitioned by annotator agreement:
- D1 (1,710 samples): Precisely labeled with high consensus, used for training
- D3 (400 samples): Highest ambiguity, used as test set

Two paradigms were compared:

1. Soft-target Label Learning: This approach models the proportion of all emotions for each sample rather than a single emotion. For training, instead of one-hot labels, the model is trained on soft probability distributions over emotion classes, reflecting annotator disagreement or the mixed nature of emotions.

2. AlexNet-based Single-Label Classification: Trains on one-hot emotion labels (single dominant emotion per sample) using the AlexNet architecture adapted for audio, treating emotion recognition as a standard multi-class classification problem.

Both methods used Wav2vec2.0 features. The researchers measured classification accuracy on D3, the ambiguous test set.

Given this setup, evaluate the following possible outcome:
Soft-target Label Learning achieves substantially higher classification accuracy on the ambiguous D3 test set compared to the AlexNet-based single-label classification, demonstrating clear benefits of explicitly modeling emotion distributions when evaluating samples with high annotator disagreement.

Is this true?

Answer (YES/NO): NO